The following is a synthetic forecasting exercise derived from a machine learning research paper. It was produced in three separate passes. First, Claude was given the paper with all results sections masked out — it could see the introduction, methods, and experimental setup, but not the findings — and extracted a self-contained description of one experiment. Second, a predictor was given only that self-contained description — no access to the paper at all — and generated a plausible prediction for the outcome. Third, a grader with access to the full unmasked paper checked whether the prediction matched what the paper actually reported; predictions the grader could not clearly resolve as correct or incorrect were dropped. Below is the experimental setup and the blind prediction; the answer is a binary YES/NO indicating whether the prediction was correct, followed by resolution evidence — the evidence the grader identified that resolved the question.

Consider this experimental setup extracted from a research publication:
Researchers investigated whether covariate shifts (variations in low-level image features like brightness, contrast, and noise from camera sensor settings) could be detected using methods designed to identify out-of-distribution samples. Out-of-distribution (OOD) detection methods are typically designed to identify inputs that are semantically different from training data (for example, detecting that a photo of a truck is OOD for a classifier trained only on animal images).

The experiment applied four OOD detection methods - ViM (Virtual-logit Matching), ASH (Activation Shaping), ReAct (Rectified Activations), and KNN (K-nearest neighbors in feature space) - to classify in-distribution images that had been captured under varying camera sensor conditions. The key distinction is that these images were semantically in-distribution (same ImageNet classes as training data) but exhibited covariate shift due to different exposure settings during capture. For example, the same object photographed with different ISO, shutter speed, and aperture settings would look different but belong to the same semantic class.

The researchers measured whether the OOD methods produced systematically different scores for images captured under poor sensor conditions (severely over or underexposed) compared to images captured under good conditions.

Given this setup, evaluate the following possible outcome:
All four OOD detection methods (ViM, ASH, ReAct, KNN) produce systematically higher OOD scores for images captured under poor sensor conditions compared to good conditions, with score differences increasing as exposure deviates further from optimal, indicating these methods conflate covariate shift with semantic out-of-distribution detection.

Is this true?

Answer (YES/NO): NO